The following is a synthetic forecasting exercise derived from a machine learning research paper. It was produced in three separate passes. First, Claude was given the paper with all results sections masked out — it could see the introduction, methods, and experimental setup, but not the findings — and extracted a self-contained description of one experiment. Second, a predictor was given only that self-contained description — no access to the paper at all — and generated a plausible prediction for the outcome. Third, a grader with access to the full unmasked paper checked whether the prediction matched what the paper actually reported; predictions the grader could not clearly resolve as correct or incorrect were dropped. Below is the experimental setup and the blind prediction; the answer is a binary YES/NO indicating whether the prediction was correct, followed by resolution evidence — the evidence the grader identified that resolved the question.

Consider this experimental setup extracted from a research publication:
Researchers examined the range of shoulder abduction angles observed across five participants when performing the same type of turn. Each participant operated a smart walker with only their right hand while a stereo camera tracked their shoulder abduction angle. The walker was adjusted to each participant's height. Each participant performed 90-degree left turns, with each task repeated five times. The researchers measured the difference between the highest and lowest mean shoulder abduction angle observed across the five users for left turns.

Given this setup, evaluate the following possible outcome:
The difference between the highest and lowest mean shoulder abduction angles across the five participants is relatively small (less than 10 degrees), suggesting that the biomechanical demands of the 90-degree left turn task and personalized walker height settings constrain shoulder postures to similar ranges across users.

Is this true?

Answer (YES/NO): NO